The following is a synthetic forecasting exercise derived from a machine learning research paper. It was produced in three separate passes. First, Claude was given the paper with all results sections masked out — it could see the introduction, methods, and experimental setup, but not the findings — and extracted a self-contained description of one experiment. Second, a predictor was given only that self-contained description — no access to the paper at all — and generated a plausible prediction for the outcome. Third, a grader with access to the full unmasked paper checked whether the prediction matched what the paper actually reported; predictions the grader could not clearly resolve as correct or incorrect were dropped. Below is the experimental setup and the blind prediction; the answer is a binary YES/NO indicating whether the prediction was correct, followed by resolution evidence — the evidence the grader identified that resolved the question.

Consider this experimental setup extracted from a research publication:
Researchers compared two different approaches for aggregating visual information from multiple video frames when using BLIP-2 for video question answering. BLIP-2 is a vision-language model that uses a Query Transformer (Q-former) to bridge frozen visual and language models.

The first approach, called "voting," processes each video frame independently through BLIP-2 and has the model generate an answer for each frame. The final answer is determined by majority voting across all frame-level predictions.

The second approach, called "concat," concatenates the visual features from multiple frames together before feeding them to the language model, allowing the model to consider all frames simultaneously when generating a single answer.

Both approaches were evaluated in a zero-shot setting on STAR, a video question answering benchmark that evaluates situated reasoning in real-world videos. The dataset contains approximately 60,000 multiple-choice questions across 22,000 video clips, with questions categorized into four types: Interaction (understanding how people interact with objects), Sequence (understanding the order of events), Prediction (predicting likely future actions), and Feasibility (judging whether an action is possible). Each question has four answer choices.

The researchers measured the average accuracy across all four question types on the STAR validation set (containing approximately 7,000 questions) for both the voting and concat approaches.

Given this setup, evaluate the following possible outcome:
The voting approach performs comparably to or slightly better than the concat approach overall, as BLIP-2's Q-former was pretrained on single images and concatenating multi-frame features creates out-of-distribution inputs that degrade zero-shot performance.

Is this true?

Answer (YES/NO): NO